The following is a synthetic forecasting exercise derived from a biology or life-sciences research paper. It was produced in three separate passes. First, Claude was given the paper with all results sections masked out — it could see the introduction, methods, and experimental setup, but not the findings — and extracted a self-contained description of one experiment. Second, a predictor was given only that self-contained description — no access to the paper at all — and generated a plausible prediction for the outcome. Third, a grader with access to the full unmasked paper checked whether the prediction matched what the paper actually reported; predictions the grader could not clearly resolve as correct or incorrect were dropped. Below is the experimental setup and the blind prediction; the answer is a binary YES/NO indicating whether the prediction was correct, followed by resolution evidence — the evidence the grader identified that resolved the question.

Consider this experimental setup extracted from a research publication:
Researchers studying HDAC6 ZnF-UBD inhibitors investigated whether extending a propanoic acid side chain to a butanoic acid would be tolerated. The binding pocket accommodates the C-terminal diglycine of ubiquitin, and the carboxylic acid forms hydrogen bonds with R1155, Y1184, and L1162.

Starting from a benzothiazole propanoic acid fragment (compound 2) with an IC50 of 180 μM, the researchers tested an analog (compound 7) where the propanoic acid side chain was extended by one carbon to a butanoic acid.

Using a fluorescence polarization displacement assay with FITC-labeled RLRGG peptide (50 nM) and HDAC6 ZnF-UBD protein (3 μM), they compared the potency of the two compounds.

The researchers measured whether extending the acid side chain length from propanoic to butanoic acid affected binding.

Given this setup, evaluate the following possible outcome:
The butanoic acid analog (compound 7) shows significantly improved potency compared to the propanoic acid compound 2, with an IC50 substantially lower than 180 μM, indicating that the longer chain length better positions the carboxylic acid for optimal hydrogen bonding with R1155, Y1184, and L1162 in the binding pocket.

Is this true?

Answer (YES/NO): NO